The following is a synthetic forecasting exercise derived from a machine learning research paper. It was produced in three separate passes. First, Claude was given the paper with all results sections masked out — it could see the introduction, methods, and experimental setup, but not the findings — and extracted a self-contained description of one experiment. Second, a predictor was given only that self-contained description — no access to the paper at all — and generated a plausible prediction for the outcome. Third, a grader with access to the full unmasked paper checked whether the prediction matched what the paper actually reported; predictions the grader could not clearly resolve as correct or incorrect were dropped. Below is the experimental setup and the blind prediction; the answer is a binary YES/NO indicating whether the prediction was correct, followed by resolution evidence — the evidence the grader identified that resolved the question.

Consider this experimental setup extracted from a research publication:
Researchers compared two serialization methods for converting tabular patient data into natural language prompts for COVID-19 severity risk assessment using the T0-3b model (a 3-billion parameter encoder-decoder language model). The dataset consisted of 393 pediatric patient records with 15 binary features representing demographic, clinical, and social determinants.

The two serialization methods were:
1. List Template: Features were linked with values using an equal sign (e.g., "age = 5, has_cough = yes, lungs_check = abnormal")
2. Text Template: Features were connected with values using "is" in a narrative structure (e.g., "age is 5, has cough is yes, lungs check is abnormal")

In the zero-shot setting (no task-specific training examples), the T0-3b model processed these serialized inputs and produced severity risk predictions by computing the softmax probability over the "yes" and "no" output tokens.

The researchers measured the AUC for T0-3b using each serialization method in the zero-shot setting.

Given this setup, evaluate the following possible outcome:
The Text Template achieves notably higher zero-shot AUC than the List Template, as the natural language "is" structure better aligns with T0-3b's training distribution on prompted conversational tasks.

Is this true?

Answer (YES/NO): YES